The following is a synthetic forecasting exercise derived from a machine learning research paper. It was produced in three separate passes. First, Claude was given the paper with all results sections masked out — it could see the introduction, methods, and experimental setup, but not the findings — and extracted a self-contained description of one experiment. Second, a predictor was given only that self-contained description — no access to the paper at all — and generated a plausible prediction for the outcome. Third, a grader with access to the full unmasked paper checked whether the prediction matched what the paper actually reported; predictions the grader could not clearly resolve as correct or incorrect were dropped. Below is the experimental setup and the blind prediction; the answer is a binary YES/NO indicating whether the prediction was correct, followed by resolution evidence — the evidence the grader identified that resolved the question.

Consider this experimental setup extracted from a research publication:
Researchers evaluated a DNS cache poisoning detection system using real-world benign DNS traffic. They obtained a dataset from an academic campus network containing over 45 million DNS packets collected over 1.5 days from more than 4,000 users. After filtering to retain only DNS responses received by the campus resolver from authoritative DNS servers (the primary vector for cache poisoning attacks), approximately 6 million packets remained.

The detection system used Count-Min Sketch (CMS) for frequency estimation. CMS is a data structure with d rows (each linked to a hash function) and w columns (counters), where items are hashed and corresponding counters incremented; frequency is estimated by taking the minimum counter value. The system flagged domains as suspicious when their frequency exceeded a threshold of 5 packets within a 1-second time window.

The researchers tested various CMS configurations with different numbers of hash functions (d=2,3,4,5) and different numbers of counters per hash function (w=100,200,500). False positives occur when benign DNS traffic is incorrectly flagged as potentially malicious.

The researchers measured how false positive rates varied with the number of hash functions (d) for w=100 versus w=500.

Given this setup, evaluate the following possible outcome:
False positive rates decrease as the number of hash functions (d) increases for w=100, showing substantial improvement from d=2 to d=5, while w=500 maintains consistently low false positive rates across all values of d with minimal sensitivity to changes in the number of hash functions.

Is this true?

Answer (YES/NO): NO